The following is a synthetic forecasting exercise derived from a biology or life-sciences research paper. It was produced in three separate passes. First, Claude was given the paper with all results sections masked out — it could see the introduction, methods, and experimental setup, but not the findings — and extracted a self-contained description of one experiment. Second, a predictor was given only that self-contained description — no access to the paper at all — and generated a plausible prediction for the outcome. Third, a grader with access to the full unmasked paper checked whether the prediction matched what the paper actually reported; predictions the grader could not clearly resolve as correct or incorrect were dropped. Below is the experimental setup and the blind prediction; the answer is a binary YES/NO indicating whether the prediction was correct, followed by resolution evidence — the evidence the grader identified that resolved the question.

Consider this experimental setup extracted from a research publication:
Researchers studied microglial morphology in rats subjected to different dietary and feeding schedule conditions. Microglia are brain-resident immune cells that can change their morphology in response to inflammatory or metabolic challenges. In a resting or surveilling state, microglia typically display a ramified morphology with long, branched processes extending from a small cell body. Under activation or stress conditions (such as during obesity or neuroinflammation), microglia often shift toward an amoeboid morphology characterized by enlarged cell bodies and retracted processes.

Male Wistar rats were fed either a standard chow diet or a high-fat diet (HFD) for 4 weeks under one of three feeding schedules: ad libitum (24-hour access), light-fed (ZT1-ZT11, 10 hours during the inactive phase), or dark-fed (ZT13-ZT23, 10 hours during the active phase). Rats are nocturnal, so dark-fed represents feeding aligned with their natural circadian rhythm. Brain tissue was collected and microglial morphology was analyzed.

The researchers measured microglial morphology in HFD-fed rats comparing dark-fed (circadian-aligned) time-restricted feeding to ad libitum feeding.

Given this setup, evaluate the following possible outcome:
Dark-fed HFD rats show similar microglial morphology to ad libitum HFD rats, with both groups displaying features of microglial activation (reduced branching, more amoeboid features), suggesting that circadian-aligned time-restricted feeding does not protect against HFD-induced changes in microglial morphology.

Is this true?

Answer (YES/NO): NO